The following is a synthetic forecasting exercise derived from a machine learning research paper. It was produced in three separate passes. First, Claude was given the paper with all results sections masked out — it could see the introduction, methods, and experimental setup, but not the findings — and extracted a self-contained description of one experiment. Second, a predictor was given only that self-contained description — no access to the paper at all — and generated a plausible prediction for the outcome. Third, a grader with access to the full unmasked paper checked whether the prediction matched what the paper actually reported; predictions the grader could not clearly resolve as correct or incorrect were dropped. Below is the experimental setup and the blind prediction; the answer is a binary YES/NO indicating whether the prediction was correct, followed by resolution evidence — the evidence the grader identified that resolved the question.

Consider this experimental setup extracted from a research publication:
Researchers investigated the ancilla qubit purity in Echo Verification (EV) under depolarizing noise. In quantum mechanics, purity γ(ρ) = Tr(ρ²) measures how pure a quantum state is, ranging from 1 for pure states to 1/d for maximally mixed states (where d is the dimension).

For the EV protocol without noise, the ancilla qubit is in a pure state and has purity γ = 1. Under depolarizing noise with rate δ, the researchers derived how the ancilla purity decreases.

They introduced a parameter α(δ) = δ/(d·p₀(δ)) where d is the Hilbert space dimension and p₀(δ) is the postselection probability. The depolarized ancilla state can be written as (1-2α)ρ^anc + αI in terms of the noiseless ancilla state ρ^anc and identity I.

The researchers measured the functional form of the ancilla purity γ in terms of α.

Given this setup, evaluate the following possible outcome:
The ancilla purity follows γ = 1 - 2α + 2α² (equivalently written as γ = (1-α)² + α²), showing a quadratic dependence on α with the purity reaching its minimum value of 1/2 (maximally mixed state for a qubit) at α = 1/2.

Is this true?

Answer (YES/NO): YES